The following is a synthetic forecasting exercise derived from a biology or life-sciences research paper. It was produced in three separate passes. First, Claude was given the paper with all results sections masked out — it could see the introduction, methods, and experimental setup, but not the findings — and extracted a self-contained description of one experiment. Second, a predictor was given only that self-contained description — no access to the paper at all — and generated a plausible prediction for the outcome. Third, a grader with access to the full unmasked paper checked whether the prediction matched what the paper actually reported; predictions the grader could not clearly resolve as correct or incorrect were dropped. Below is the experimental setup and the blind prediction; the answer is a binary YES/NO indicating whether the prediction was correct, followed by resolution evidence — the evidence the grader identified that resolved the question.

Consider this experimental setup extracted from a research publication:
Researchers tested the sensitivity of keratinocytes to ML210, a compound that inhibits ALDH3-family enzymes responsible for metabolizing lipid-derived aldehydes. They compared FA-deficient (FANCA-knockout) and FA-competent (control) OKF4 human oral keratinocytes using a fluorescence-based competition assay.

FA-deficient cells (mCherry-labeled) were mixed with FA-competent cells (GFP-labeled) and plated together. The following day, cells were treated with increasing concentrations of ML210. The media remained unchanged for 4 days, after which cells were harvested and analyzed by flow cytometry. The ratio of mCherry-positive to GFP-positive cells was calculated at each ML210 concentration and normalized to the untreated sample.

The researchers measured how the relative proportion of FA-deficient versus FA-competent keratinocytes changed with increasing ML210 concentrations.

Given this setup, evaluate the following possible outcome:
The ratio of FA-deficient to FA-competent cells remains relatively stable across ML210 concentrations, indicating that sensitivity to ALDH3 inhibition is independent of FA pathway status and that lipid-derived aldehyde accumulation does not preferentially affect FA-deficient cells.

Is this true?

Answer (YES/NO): NO